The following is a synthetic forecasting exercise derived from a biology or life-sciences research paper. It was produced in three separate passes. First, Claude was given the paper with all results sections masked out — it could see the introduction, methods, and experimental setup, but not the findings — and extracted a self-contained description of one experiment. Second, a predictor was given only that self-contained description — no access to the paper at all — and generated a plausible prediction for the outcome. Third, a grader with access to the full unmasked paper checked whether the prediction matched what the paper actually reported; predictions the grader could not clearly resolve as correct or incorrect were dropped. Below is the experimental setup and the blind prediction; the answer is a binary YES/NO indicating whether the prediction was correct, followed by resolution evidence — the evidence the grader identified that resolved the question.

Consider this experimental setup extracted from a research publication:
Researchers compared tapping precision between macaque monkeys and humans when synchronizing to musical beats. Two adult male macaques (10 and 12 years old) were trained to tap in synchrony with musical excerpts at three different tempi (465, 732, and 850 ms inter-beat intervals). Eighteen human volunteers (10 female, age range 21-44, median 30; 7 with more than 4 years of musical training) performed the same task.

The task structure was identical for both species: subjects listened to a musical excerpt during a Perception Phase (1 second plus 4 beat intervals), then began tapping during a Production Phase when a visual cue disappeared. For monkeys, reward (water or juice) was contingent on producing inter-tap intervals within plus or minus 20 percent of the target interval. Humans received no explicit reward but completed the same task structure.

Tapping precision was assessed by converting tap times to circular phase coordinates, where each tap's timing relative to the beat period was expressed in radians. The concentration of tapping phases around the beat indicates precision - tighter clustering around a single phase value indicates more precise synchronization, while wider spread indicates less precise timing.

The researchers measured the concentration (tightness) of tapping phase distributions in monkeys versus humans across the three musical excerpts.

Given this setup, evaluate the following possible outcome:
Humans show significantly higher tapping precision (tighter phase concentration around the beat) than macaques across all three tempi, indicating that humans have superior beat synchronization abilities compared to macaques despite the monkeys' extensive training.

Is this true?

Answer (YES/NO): NO